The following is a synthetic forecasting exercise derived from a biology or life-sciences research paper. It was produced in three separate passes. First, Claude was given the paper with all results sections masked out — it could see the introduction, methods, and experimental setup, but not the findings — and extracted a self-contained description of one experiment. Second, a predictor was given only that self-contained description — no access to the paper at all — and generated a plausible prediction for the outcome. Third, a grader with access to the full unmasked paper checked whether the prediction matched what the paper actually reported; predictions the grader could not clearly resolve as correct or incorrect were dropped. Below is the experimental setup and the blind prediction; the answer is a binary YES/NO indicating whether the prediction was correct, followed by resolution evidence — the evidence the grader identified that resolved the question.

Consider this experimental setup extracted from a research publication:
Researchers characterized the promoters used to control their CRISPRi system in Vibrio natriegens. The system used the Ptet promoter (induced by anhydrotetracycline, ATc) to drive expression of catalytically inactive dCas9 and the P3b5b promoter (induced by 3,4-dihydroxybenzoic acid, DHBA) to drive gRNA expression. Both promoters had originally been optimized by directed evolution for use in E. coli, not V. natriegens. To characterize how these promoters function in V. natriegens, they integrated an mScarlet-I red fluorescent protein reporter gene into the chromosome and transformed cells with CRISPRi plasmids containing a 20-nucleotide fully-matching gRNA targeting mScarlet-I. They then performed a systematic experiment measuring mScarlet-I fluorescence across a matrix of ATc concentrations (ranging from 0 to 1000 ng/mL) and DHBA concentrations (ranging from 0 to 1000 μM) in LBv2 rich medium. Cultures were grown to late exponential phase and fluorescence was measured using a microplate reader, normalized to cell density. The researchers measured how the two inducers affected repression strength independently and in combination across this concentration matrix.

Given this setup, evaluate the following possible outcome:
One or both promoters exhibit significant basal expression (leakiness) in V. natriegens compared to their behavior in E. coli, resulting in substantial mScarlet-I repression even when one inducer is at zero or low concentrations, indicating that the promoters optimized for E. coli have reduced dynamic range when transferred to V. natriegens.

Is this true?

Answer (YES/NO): NO